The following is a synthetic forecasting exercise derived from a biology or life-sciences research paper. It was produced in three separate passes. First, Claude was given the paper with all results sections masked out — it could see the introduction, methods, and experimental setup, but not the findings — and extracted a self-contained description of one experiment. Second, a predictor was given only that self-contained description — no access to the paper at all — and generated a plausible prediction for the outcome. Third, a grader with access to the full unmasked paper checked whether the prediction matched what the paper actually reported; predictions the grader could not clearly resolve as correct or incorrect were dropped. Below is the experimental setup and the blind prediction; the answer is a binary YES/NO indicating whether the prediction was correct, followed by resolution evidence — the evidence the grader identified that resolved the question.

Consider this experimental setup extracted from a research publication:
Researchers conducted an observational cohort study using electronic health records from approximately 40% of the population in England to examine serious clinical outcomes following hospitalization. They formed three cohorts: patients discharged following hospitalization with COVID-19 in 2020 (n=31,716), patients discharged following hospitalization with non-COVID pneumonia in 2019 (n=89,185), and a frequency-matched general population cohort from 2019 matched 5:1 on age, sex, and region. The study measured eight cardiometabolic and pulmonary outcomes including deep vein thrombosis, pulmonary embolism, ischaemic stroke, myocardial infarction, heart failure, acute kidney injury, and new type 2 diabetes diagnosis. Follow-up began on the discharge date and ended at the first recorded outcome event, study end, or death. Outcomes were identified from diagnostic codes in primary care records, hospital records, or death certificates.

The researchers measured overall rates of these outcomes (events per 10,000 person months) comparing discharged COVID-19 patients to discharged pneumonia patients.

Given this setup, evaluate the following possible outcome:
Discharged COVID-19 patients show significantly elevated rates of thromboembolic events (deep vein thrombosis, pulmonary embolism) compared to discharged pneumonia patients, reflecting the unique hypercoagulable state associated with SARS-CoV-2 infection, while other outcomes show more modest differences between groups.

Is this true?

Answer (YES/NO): NO